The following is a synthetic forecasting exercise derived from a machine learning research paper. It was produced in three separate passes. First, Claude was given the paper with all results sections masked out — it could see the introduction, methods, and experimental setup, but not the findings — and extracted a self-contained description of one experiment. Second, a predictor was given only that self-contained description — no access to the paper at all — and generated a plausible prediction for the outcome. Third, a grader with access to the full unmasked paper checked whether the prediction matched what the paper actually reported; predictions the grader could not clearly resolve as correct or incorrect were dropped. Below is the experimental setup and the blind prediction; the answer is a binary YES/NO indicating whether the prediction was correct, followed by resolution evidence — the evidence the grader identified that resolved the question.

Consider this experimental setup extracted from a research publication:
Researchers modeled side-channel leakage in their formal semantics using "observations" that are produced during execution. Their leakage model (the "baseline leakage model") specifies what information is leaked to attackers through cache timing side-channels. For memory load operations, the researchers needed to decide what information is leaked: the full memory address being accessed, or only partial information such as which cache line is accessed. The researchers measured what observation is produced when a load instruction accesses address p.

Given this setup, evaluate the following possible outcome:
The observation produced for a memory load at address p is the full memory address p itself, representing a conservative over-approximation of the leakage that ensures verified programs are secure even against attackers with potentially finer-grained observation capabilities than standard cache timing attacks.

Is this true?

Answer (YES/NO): YES